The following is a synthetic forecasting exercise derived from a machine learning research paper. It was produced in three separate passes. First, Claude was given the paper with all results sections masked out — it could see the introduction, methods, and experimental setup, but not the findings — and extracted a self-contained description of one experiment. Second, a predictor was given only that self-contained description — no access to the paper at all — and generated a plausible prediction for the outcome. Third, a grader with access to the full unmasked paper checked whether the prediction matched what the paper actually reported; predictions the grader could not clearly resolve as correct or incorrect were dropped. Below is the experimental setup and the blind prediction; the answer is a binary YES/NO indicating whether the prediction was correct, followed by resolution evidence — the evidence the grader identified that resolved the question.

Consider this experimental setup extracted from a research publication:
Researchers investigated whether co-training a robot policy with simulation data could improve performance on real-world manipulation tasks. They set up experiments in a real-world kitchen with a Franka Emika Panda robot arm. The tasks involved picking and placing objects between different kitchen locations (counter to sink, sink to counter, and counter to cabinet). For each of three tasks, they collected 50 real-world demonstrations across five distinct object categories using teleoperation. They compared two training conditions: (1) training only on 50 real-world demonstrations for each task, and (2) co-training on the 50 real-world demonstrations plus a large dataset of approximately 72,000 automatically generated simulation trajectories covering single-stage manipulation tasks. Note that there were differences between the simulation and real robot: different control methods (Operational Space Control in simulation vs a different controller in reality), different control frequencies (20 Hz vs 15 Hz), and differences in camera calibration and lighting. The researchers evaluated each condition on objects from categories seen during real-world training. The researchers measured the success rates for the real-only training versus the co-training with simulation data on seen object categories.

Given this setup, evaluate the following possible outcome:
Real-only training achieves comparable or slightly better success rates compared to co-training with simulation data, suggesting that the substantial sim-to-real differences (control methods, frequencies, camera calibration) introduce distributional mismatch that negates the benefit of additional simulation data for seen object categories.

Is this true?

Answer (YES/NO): NO